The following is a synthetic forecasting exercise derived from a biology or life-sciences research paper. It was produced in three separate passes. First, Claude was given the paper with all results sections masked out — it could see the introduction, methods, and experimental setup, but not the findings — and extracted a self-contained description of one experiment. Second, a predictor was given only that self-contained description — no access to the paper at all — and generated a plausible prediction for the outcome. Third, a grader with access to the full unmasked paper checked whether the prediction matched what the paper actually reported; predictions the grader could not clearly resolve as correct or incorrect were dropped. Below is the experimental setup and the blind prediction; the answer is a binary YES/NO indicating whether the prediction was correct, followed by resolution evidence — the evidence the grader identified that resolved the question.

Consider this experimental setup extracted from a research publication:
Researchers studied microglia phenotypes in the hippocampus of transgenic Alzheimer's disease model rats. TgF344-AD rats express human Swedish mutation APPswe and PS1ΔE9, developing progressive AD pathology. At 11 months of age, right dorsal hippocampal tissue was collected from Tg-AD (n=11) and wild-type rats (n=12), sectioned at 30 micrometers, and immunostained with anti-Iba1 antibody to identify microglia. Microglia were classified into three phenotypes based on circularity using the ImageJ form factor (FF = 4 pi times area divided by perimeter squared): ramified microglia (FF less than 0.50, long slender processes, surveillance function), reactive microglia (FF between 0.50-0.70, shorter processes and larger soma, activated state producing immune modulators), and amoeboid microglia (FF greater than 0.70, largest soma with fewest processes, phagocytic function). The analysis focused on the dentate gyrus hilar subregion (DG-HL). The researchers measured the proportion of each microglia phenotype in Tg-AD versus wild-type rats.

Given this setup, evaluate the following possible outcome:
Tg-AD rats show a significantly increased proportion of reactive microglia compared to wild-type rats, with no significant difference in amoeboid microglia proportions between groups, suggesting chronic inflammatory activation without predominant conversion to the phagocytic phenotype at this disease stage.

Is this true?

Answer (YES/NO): NO